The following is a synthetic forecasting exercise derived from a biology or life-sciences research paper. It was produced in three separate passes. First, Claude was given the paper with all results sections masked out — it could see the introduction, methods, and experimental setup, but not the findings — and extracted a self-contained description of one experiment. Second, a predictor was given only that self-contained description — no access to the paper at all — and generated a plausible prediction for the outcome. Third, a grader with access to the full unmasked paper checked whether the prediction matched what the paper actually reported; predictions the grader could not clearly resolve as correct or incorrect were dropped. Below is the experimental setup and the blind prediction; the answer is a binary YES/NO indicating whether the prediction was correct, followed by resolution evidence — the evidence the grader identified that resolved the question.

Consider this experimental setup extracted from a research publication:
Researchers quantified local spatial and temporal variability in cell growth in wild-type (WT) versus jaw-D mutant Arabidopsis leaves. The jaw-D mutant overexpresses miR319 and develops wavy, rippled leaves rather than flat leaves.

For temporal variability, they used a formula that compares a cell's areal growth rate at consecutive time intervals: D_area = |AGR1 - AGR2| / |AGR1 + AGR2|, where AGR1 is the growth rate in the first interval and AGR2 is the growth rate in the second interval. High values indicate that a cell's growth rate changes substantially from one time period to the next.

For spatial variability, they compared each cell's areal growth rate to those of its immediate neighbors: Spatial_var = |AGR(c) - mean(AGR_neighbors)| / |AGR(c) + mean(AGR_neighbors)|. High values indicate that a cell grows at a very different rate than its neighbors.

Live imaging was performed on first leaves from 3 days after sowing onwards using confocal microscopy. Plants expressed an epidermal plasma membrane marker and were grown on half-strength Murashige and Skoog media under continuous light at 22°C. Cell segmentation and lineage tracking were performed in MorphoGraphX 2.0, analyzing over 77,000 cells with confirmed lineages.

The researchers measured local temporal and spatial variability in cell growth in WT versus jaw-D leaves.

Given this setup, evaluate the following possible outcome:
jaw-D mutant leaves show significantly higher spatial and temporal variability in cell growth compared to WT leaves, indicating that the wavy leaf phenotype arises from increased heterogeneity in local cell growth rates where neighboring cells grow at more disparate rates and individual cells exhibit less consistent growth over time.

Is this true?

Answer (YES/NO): NO